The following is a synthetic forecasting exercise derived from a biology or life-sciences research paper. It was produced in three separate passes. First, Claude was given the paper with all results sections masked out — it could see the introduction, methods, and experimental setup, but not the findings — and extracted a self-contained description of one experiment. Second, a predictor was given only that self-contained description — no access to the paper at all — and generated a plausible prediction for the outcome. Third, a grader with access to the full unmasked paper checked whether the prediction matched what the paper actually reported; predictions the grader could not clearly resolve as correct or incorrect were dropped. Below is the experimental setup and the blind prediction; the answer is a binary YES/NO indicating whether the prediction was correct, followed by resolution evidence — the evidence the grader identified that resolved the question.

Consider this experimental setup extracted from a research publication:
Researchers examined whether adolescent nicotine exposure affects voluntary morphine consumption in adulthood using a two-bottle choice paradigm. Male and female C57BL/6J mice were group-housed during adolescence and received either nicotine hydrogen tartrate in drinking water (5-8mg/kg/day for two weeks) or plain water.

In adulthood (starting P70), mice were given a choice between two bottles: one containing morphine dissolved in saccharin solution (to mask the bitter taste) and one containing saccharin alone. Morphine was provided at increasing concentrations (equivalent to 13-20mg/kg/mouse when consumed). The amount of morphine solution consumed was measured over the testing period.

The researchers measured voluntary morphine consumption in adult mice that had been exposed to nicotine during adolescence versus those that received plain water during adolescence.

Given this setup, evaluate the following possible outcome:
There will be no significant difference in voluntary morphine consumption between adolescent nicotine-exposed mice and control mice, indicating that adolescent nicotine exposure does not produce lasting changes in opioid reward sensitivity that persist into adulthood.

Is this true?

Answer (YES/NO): NO